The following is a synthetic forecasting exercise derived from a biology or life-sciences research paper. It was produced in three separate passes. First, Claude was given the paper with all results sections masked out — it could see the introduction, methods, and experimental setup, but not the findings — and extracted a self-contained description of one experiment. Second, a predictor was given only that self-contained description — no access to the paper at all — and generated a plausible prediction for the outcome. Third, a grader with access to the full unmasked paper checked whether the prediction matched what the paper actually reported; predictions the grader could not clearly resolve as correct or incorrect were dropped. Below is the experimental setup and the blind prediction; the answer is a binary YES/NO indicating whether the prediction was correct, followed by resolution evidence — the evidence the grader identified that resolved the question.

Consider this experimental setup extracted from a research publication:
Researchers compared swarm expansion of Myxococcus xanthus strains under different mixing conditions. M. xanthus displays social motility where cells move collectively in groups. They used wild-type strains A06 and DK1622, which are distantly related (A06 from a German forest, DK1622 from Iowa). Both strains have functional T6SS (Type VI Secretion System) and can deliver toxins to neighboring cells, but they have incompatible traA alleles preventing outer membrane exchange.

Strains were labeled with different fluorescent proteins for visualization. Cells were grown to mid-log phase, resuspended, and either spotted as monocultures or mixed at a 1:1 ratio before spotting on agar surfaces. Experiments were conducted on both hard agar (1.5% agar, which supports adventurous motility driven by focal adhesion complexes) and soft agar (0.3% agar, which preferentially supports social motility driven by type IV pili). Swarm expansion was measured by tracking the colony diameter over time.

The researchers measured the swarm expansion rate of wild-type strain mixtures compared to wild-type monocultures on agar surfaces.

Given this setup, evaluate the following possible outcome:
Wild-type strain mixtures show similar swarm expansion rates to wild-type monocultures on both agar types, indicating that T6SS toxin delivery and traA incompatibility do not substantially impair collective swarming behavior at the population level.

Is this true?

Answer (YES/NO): NO